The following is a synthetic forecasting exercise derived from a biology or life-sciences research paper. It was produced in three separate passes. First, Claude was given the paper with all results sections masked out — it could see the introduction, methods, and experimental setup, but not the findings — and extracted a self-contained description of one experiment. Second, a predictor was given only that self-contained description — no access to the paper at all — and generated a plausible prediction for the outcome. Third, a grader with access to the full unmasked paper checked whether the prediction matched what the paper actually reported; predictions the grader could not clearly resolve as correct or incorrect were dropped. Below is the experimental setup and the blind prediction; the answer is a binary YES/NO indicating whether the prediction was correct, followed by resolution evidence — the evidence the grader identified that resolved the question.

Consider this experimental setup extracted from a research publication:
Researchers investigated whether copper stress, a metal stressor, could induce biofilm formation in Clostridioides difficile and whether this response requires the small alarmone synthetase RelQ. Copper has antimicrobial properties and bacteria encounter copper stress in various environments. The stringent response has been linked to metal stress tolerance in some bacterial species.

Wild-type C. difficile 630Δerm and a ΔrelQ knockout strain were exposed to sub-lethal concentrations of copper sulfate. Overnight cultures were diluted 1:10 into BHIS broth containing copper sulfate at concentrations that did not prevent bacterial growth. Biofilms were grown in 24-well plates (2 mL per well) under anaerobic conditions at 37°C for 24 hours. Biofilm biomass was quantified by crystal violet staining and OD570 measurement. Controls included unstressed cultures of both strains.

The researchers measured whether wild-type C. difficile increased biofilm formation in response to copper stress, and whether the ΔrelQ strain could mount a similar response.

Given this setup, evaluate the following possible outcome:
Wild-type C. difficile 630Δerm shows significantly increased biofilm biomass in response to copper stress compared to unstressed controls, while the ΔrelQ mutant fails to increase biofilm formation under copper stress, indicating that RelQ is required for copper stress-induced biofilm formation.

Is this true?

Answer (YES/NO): YES